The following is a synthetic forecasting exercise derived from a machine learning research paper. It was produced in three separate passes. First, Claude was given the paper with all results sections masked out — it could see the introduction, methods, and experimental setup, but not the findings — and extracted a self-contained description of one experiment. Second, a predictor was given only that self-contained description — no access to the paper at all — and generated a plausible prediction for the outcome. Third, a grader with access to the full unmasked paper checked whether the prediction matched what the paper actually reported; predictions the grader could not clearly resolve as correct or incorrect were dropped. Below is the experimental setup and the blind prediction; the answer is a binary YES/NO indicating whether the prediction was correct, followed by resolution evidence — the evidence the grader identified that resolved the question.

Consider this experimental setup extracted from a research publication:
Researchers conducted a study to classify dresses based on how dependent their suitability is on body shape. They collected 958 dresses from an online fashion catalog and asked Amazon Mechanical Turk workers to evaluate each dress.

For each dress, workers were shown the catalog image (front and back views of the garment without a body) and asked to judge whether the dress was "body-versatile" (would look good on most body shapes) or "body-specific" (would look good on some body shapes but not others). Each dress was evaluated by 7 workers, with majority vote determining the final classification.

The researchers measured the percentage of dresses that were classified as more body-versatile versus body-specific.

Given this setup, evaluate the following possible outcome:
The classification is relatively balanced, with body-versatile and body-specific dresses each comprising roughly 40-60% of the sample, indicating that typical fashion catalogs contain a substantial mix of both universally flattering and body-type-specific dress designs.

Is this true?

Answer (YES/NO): NO